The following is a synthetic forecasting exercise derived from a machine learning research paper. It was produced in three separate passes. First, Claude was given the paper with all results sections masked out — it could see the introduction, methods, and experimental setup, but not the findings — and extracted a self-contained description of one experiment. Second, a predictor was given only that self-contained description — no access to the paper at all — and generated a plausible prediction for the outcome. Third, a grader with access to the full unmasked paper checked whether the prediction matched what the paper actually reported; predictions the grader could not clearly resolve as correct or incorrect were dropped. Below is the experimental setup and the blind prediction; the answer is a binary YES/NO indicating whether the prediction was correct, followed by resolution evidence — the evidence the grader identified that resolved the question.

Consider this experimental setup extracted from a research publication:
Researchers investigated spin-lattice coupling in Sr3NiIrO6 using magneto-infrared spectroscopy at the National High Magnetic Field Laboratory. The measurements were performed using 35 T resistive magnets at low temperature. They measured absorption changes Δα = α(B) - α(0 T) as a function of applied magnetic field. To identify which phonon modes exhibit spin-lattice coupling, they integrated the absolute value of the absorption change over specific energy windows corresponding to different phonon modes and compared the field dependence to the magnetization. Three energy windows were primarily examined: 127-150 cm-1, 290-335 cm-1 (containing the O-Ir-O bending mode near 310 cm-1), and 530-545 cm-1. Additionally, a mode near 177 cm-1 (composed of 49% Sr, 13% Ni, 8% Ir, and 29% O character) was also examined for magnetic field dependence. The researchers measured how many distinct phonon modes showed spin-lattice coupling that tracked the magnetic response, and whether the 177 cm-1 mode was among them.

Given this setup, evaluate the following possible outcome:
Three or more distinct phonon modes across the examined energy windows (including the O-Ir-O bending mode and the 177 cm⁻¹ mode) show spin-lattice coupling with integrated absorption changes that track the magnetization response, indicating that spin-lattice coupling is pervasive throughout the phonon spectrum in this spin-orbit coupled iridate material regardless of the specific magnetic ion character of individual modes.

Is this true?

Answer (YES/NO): NO